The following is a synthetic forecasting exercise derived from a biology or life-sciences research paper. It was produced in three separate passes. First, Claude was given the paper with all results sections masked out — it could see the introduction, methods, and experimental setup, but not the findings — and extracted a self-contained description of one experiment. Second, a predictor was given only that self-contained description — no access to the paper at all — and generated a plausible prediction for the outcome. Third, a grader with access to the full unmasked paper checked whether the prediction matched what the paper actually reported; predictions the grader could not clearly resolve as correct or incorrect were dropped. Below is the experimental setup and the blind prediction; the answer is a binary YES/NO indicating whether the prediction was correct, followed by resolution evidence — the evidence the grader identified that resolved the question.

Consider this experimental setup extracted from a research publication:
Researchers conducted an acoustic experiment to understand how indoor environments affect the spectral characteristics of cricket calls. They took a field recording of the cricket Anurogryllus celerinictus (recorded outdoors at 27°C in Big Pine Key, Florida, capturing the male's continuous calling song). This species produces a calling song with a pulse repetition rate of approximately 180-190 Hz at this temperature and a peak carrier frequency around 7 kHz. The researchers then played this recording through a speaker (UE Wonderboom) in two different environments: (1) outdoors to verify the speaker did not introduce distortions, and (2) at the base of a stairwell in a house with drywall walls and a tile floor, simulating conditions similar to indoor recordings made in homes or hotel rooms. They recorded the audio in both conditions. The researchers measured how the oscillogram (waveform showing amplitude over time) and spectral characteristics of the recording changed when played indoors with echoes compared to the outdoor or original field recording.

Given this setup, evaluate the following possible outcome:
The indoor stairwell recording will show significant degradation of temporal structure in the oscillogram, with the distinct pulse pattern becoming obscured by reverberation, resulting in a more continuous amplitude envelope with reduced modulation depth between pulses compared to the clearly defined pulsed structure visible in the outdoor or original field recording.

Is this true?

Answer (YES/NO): YES